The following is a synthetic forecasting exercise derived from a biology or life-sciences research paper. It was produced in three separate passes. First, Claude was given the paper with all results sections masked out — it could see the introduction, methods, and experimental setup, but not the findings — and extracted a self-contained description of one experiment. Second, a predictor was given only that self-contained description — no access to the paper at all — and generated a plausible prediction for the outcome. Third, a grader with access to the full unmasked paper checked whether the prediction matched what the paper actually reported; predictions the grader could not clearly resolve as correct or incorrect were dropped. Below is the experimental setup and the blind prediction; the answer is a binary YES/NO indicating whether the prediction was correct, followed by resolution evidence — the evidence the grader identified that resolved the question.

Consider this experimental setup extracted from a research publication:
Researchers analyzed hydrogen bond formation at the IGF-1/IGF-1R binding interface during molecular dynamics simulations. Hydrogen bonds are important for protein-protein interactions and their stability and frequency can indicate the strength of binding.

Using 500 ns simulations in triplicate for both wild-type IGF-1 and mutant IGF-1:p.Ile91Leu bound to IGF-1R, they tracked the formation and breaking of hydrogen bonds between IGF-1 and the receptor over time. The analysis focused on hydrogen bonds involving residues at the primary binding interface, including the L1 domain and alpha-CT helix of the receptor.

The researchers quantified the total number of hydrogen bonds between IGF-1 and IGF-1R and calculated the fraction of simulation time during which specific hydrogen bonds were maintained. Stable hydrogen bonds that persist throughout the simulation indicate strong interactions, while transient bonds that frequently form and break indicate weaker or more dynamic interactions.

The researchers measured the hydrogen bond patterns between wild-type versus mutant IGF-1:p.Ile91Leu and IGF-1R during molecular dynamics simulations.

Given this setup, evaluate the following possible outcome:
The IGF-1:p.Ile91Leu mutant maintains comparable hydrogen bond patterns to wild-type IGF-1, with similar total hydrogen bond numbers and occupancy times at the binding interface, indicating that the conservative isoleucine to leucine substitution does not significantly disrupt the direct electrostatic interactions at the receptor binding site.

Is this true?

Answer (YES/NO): NO